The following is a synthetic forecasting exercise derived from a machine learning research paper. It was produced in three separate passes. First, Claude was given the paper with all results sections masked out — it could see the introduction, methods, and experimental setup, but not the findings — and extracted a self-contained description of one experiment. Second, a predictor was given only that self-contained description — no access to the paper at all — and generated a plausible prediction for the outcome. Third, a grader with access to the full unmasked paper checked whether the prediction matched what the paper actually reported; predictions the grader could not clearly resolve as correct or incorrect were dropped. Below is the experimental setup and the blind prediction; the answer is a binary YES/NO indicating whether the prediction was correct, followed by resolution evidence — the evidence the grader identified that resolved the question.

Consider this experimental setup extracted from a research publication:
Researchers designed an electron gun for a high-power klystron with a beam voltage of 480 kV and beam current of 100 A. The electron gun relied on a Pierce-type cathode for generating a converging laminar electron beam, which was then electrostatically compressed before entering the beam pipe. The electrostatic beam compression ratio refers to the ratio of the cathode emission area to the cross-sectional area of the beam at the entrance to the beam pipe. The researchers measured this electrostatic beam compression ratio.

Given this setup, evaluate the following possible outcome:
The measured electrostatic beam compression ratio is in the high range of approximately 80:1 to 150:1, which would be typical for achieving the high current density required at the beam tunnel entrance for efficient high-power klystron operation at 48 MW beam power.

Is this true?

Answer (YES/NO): NO